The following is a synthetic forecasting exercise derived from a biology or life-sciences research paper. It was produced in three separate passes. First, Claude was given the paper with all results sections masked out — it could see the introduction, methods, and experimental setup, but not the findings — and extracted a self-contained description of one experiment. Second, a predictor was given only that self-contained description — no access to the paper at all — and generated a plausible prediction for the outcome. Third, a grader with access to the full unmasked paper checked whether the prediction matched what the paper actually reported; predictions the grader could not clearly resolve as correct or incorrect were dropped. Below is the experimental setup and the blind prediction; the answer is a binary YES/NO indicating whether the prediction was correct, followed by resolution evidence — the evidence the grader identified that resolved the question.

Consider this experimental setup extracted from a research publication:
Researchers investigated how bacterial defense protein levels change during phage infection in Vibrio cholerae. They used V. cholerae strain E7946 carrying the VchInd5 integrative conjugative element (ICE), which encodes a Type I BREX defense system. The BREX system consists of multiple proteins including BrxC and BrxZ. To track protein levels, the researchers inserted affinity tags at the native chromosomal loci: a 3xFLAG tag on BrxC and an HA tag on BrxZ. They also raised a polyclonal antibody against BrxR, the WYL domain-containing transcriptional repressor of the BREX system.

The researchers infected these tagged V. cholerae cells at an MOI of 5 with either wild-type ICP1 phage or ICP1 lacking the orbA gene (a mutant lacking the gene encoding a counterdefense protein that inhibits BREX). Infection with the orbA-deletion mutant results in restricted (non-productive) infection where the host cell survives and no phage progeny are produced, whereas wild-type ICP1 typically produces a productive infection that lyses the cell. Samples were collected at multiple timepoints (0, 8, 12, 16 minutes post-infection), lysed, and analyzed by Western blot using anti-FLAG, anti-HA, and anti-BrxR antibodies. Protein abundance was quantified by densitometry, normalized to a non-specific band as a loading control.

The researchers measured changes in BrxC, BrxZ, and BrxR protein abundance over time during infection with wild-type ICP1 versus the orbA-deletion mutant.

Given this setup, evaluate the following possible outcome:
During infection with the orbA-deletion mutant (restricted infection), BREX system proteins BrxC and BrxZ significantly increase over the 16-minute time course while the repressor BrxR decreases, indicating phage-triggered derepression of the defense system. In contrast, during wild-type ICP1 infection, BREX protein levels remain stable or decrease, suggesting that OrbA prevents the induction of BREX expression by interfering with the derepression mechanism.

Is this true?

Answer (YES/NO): NO